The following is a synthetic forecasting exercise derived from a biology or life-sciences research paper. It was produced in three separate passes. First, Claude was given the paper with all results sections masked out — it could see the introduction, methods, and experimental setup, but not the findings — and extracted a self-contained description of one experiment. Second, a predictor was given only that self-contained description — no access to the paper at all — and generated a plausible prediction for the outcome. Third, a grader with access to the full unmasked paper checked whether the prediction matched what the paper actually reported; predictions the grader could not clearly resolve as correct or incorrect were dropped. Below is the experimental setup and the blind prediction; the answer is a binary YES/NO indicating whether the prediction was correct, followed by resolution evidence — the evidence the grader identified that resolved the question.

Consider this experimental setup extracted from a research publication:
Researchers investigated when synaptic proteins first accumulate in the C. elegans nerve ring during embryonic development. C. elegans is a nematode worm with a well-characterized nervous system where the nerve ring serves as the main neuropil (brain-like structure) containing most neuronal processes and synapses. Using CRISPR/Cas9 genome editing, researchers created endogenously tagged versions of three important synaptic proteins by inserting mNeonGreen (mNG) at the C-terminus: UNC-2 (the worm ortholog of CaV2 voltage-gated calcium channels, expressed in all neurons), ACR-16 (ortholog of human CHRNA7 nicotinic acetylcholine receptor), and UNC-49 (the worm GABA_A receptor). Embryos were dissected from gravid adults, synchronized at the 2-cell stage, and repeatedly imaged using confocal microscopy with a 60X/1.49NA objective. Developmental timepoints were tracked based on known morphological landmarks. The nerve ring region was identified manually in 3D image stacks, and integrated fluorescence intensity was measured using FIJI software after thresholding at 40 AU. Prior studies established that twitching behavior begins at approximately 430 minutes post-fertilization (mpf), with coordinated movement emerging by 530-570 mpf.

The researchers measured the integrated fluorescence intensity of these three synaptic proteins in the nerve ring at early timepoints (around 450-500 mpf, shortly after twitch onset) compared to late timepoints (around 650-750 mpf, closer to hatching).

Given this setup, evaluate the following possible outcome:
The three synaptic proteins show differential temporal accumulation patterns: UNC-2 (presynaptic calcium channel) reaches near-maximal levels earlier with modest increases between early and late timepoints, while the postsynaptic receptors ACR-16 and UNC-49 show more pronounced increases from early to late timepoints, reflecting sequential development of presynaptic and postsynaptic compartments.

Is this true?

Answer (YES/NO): NO